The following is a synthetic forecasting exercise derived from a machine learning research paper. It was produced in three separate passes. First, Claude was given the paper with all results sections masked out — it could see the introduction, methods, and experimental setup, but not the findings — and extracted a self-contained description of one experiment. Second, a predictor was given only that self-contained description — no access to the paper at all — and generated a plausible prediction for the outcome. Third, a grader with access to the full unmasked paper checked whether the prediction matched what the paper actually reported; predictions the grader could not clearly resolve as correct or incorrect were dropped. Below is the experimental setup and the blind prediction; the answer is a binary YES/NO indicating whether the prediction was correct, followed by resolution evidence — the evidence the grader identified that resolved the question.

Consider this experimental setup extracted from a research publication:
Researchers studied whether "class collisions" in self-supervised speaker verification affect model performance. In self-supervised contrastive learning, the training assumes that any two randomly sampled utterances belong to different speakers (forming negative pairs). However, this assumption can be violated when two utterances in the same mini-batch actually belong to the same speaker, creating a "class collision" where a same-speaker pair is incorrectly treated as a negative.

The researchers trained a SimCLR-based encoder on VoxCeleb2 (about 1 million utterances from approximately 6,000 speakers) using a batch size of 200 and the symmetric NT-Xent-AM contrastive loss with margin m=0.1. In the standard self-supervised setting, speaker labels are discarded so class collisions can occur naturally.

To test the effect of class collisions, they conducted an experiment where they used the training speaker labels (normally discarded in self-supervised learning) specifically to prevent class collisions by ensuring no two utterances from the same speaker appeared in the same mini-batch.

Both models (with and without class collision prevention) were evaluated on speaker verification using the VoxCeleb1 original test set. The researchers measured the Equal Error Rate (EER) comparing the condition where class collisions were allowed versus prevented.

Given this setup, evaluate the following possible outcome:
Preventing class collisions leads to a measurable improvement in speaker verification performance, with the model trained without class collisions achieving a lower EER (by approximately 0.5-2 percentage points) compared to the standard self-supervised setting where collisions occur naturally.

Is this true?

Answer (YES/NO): NO